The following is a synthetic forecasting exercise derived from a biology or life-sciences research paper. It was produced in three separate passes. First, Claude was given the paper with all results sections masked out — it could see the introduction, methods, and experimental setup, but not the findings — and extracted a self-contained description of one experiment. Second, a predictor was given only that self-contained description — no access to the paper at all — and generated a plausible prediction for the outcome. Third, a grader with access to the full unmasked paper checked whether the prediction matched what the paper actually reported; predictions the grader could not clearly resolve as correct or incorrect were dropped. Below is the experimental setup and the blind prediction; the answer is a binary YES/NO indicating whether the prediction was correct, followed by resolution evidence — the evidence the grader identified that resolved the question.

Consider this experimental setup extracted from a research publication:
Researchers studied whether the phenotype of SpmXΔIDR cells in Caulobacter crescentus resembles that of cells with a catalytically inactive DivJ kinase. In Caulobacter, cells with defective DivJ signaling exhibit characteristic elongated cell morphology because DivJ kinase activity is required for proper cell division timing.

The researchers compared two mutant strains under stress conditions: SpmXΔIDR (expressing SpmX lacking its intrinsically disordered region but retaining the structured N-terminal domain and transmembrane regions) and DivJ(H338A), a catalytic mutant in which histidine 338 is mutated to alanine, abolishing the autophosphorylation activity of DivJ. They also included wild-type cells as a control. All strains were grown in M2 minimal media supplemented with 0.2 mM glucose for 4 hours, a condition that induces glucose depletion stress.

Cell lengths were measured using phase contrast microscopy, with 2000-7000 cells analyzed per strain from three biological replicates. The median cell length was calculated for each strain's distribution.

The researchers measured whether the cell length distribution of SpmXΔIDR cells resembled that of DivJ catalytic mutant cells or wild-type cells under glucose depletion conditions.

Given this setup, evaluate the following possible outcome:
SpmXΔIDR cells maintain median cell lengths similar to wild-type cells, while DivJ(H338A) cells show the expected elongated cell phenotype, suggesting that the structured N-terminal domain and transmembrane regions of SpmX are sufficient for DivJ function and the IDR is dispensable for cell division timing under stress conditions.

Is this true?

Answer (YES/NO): NO